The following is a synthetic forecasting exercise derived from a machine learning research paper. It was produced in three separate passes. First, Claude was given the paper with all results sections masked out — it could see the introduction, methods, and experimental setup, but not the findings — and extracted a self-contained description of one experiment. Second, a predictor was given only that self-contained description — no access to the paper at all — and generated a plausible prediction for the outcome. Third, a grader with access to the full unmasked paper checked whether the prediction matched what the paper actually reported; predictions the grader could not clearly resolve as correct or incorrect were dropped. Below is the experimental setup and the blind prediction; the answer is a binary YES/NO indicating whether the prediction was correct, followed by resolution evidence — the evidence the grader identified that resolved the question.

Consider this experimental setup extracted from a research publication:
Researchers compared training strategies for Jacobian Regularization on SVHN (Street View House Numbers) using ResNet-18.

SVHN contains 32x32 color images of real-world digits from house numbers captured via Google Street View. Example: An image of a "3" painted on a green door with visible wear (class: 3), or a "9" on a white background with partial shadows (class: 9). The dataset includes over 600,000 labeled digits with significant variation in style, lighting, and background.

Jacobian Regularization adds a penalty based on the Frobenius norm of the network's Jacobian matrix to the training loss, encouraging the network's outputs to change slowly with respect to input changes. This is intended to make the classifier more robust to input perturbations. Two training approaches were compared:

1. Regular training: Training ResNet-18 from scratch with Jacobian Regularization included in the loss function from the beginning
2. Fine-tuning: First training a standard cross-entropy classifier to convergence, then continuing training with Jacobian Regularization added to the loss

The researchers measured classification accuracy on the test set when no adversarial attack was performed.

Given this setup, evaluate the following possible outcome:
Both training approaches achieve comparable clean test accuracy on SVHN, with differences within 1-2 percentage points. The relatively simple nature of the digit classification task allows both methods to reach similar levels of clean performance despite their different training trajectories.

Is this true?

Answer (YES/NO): YES